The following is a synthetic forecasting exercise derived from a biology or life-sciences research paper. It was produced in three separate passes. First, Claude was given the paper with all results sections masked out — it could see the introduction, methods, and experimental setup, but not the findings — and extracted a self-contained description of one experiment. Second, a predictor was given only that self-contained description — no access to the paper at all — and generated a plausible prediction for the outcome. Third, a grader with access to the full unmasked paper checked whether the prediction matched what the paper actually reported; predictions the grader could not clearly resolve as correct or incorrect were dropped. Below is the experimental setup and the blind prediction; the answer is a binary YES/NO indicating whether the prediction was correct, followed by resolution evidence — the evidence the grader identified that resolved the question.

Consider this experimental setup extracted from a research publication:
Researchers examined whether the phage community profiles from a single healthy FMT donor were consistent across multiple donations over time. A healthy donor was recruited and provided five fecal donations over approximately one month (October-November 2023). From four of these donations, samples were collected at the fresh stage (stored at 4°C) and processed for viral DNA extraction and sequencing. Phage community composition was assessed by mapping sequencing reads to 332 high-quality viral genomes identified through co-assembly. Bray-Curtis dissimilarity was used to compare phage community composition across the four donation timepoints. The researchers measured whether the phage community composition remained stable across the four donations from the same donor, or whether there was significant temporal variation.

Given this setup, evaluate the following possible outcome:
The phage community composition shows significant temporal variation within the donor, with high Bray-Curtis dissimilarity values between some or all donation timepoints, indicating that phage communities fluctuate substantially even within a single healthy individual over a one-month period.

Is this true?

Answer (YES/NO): NO